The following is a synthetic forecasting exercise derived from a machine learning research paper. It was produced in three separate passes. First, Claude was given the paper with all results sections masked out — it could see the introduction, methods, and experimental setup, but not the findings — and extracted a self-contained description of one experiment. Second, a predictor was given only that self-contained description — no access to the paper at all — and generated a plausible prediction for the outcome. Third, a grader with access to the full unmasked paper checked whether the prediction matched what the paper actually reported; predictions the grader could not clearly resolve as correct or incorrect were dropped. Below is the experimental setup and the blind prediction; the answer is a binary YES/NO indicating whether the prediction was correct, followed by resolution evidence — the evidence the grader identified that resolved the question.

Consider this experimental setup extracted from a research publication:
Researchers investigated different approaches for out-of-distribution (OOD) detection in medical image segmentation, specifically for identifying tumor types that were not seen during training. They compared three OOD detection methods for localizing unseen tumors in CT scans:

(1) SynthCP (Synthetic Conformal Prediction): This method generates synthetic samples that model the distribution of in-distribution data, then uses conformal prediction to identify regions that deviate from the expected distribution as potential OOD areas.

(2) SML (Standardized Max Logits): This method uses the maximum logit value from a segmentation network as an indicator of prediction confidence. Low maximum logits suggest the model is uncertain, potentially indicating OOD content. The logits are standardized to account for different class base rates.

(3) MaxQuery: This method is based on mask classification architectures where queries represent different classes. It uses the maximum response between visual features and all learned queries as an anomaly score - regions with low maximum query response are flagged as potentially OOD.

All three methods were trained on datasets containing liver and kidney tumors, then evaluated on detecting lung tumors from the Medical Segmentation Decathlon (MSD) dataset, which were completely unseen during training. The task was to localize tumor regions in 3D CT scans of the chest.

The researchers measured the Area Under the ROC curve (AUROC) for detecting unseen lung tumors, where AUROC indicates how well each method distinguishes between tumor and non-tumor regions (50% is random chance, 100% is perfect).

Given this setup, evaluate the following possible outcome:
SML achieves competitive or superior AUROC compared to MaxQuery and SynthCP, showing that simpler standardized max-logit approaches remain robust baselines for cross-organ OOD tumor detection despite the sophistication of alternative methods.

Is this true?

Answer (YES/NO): NO